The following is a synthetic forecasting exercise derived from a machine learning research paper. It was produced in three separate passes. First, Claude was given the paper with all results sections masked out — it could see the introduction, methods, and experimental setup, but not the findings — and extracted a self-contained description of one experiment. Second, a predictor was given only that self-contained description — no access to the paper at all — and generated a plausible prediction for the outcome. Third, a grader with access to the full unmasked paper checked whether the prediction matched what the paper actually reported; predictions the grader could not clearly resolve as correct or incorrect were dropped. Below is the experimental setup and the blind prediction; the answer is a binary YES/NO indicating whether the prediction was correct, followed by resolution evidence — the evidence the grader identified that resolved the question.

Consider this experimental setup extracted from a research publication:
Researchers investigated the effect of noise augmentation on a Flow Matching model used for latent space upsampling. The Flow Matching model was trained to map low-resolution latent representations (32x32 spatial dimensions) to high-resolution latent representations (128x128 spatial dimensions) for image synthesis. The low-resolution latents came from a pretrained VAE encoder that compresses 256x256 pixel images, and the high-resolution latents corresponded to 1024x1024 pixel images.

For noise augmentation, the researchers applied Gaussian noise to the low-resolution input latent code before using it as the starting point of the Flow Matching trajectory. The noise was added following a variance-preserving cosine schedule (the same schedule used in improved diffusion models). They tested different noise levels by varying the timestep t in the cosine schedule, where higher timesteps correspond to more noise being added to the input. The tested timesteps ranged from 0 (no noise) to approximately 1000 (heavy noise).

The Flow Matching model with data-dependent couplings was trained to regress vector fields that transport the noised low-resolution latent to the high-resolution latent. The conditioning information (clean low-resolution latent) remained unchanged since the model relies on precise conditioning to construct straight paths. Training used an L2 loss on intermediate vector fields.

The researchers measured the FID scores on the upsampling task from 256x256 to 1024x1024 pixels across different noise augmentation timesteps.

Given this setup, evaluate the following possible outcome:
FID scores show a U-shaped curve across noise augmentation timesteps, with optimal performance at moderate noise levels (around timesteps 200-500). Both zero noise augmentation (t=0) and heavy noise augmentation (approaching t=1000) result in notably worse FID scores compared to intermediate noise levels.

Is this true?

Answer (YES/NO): YES